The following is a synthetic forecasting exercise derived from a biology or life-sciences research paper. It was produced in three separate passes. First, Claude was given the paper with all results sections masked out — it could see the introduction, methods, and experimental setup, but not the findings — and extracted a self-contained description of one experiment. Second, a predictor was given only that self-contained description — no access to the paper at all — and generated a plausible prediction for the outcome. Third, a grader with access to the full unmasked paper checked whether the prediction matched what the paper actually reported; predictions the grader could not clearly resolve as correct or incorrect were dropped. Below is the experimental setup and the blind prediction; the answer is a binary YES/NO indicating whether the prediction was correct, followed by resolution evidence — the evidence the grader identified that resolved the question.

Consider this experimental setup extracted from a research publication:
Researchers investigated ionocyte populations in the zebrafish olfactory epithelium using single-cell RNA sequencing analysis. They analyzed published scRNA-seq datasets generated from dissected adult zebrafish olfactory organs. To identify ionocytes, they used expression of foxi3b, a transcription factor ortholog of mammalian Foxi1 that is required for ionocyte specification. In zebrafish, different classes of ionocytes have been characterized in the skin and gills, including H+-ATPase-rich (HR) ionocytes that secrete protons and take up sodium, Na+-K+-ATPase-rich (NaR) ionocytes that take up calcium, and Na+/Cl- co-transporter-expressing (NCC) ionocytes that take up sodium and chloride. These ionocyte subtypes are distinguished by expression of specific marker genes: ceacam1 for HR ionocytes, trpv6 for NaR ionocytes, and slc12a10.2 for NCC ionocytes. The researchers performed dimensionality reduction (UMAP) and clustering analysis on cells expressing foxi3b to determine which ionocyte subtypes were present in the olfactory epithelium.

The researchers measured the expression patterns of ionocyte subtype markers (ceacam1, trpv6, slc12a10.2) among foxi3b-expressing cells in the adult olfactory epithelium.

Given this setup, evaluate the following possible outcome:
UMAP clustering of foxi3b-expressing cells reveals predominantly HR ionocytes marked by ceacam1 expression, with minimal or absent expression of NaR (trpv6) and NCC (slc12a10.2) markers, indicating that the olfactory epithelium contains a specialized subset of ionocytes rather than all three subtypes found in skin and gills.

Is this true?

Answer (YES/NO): NO